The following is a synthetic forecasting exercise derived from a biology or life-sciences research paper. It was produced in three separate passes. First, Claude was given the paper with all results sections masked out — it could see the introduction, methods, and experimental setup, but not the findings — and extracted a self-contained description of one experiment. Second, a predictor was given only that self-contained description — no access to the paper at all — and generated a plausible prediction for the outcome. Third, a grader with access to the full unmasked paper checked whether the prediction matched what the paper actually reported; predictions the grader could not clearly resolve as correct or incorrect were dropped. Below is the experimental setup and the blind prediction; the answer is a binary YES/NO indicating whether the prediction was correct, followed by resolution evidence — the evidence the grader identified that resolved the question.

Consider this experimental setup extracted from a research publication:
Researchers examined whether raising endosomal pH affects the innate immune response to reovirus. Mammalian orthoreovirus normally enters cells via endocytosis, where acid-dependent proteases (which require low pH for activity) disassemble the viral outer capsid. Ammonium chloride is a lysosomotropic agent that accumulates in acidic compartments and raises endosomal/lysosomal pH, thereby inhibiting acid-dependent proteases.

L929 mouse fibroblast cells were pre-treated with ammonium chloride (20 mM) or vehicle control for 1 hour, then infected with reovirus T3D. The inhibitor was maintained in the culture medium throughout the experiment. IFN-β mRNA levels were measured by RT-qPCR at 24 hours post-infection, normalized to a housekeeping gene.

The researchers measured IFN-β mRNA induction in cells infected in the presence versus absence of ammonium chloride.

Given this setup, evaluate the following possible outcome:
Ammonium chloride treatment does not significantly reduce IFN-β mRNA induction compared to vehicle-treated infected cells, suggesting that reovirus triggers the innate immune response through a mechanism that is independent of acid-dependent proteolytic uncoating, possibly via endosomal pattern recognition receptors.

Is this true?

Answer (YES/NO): NO